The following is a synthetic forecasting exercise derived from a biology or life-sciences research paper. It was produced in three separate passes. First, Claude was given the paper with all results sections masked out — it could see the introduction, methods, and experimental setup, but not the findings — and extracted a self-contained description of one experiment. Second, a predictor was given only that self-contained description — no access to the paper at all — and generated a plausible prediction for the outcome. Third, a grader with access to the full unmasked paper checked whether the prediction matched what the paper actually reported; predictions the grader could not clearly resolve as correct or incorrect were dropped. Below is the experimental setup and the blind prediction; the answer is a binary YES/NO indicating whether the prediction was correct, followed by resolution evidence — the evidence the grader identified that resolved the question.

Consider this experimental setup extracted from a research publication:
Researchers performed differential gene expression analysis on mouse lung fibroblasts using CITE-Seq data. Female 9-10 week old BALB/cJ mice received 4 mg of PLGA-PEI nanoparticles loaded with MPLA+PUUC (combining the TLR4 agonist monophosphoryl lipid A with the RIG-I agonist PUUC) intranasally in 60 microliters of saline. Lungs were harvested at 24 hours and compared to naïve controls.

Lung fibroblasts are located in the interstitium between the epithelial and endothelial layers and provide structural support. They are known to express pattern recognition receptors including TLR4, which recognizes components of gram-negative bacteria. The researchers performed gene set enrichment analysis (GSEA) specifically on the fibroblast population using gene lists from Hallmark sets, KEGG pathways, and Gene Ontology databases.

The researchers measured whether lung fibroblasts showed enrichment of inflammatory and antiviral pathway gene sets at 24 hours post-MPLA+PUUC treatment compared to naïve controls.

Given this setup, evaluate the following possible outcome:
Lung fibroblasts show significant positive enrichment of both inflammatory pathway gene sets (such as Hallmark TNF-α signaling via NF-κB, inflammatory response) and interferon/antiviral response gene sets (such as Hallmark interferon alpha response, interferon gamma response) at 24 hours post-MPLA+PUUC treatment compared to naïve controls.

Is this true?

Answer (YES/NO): YES